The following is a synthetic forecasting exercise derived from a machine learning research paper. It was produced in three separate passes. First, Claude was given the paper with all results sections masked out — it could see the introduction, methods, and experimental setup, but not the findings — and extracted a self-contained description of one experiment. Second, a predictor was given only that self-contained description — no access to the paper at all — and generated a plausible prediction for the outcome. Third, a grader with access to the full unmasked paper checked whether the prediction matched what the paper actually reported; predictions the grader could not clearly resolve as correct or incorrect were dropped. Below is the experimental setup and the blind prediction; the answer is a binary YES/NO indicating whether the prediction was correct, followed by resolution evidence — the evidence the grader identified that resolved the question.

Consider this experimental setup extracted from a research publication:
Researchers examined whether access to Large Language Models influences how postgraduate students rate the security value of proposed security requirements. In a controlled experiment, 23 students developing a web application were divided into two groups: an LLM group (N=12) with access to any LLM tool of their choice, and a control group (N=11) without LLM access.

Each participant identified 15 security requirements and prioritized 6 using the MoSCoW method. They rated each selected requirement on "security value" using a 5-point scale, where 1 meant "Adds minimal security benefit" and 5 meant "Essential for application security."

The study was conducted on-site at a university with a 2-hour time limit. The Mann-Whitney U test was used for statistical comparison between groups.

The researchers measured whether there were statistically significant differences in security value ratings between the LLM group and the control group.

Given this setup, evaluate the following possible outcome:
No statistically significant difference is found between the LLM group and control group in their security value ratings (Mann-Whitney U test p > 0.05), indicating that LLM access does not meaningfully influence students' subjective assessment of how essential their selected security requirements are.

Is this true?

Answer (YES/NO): YES